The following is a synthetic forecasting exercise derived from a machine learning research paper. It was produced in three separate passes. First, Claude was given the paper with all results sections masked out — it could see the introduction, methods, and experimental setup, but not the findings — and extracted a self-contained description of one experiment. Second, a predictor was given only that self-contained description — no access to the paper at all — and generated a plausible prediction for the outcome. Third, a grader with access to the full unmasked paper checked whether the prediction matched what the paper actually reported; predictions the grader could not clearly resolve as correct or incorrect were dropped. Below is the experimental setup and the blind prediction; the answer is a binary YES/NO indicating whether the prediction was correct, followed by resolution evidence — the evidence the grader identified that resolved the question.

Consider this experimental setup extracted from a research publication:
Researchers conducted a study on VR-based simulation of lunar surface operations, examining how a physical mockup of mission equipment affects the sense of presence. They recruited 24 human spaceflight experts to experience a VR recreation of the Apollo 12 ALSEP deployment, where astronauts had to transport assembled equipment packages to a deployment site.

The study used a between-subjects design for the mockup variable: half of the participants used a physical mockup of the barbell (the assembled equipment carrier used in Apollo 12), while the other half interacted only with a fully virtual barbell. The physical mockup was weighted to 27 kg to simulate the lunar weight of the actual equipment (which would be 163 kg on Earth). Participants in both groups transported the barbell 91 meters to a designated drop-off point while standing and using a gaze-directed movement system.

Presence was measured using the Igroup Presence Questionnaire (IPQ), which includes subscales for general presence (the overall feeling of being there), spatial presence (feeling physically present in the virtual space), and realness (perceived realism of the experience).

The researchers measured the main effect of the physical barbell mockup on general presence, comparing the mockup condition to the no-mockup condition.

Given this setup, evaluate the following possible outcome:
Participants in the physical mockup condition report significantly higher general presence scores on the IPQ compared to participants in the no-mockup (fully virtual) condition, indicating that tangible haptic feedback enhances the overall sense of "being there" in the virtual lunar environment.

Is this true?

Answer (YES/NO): NO